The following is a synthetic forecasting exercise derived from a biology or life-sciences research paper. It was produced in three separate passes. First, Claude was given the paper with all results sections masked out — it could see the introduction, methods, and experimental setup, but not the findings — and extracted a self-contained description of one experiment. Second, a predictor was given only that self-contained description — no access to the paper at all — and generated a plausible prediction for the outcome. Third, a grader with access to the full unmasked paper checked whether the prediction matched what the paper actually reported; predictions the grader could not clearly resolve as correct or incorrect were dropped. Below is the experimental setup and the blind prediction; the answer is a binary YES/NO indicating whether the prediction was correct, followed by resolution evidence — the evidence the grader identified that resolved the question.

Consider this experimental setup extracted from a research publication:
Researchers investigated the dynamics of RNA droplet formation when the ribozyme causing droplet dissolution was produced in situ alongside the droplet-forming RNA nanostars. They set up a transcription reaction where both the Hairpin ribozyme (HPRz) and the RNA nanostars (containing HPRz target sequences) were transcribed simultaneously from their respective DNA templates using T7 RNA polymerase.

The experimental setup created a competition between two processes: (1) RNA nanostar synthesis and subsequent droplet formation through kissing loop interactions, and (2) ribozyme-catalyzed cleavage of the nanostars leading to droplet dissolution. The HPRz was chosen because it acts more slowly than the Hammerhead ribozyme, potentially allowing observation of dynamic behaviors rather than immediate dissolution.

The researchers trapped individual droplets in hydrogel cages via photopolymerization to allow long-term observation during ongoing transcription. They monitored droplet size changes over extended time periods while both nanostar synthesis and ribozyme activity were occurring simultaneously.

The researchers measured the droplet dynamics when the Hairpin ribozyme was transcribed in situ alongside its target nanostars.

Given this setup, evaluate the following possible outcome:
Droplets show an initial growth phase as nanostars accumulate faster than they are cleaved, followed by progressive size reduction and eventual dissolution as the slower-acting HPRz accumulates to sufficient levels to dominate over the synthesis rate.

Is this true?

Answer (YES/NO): YES